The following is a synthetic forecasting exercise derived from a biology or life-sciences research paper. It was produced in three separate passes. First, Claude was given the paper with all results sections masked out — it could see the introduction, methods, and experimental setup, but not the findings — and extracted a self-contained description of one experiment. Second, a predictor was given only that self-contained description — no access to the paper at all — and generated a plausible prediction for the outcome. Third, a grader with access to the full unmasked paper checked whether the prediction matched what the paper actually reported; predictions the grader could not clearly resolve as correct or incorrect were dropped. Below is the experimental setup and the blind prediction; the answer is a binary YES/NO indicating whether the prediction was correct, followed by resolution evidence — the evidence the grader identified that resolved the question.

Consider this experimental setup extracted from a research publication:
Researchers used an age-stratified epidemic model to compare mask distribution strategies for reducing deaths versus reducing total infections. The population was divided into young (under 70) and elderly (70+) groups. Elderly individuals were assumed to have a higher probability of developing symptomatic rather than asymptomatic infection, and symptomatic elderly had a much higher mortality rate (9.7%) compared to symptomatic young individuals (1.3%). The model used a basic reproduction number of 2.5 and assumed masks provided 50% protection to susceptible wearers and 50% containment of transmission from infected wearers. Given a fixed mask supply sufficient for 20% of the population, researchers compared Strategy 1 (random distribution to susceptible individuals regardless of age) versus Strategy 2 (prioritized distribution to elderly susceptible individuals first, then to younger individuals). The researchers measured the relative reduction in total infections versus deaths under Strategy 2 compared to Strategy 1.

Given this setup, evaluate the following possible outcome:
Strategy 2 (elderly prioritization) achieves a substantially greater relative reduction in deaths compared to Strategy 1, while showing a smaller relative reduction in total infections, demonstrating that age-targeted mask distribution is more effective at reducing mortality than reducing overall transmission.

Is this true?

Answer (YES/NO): YES